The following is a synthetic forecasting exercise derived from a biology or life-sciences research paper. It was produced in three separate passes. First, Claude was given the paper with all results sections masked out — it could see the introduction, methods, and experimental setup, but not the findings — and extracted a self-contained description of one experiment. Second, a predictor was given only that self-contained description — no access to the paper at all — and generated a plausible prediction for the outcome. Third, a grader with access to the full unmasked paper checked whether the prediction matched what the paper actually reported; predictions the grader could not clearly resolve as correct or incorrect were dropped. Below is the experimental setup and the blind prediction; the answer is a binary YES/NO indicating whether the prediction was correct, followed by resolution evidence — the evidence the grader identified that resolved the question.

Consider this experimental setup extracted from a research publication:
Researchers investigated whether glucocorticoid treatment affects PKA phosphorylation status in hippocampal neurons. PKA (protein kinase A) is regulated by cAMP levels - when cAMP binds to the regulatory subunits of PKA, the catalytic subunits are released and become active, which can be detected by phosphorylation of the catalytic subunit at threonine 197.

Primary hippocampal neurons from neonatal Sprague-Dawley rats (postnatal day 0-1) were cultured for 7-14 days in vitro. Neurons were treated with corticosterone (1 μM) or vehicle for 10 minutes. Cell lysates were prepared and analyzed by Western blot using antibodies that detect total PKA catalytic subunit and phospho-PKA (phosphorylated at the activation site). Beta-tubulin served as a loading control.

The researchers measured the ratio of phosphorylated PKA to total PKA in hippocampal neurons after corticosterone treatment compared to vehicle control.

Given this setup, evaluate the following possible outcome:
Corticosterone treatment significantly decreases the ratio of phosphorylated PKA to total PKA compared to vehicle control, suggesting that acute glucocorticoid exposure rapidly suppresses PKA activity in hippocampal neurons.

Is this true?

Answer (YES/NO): YES